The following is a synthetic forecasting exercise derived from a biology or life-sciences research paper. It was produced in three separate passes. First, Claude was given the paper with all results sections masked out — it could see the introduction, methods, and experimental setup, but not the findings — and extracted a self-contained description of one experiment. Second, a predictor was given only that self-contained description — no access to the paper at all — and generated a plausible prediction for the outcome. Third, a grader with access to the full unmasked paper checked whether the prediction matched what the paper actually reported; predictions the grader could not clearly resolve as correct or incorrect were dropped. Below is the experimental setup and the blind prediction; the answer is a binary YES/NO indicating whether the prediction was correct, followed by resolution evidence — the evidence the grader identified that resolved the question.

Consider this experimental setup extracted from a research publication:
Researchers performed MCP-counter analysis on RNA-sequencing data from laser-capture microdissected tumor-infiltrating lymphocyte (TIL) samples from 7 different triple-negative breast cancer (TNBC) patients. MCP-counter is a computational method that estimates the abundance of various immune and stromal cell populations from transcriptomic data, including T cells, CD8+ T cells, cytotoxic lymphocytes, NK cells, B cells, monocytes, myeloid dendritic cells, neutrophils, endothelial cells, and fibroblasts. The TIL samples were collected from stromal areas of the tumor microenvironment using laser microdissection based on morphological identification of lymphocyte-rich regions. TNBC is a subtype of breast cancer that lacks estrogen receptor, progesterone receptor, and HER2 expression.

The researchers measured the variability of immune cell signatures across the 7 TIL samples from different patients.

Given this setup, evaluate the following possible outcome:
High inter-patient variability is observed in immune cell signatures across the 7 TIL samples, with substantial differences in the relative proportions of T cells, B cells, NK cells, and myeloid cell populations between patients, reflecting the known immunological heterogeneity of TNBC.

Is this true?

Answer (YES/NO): NO